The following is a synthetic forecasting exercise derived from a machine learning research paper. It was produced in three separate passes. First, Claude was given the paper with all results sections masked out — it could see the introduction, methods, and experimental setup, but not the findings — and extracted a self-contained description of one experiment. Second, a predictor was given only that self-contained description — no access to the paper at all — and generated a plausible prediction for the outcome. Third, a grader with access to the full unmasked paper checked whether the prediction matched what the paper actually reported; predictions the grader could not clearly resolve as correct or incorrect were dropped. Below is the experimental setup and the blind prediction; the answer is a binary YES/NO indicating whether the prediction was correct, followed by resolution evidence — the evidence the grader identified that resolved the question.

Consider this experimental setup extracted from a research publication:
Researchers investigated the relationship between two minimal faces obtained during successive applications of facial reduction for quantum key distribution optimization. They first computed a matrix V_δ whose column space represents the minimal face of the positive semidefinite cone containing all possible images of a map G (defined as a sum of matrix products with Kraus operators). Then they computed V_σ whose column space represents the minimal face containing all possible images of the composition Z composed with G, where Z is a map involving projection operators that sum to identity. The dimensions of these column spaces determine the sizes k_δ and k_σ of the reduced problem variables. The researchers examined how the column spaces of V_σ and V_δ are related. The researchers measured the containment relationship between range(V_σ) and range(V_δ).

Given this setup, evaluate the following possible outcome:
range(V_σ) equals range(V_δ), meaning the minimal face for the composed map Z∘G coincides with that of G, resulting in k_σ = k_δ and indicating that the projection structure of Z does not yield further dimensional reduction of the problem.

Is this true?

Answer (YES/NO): NO